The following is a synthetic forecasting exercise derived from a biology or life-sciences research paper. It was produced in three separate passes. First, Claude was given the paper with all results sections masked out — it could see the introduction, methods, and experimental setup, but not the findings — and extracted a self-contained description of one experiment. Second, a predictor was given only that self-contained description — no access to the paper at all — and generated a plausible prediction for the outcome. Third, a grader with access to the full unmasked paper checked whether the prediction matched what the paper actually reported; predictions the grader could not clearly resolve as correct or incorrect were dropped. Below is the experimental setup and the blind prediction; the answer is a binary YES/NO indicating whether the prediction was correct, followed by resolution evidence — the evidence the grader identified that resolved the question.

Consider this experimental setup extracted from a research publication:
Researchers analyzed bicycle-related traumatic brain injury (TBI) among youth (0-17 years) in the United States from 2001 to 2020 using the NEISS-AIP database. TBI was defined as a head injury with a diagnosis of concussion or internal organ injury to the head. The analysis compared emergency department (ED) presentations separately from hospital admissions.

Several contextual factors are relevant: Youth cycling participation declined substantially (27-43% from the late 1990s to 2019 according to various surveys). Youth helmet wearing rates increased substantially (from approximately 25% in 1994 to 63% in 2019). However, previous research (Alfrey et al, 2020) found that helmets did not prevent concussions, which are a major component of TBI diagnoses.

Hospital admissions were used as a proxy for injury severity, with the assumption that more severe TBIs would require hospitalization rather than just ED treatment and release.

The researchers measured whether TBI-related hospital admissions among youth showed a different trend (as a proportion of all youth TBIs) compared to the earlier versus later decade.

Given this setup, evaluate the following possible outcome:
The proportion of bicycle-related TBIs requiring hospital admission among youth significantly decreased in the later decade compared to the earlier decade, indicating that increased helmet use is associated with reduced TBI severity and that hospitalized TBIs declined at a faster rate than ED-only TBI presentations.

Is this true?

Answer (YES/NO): YES